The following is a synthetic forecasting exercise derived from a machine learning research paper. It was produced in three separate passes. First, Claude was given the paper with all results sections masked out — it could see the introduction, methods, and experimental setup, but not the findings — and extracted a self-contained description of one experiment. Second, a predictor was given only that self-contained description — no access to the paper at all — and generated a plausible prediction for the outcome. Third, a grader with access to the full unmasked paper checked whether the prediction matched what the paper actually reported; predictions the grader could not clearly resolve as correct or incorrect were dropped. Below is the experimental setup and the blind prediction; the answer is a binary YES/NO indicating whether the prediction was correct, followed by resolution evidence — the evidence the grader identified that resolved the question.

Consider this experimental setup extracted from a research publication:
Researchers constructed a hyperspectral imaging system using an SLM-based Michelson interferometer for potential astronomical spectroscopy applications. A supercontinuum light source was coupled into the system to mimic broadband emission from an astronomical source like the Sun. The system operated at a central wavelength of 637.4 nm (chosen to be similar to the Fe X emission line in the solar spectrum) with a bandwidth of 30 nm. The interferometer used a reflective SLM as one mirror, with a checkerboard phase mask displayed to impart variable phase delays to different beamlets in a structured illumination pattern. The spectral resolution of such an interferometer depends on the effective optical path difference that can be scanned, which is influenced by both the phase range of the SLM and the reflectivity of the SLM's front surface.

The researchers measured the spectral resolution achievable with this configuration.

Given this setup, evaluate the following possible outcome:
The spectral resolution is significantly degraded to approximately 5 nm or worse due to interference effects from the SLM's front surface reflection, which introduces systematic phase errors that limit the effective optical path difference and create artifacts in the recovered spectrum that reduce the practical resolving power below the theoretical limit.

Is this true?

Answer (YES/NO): NO